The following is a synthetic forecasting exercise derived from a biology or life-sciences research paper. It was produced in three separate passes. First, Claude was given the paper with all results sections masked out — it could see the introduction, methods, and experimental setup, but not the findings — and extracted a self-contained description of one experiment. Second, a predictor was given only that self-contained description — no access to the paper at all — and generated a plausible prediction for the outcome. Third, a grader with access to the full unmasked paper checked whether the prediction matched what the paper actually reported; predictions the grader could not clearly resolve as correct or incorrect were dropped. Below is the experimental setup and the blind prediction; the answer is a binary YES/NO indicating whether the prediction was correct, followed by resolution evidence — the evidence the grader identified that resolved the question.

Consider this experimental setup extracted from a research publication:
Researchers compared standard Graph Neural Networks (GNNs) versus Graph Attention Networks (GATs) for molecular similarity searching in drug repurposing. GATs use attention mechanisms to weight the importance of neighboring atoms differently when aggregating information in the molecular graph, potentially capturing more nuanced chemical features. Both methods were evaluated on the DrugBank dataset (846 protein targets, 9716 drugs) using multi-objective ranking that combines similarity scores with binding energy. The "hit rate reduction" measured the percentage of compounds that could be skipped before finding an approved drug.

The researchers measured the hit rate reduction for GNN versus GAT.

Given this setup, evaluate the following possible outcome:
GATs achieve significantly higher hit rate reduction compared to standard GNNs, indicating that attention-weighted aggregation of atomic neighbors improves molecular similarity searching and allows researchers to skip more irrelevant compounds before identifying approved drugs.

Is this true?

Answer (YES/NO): NO